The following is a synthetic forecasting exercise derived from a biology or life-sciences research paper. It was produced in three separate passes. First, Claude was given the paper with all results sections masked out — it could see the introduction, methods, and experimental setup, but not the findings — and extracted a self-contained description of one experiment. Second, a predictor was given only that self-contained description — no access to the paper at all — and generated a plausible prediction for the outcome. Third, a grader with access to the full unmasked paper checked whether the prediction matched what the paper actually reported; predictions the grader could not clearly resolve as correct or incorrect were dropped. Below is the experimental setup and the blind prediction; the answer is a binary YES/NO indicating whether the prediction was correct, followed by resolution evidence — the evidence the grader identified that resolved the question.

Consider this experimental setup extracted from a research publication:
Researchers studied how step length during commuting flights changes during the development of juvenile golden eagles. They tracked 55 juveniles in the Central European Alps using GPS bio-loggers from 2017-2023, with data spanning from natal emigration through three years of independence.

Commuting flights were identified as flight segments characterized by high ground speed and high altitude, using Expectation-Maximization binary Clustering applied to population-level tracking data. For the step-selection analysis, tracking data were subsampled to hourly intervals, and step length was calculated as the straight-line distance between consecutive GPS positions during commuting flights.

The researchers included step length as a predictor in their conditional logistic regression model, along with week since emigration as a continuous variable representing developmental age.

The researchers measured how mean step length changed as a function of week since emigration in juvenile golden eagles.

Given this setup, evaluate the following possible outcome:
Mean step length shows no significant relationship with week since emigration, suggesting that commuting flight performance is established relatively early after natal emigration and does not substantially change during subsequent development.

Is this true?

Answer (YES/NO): NO